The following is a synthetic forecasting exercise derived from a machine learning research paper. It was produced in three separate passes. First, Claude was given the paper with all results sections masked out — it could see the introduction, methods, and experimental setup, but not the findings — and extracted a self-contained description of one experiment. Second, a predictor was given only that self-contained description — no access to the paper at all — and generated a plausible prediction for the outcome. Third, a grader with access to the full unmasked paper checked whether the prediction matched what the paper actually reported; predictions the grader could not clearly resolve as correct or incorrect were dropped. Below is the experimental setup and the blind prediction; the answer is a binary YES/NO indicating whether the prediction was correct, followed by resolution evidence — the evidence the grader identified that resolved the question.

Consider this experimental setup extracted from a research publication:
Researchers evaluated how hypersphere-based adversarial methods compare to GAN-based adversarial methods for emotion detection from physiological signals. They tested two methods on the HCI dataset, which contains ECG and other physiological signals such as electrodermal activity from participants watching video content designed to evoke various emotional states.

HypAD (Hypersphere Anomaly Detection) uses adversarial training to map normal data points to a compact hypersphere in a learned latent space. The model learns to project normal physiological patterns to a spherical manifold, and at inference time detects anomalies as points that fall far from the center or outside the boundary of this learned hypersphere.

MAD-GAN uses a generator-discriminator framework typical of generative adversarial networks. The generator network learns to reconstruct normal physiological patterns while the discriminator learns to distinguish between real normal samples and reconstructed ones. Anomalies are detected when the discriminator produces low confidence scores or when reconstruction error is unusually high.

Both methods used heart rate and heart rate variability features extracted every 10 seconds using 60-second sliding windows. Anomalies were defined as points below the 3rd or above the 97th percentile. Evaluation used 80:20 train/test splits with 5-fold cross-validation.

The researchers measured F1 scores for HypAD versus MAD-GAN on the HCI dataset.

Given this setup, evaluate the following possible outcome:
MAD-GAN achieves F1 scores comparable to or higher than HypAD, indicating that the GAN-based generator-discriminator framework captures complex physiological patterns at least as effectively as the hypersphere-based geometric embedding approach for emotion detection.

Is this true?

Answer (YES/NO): YES